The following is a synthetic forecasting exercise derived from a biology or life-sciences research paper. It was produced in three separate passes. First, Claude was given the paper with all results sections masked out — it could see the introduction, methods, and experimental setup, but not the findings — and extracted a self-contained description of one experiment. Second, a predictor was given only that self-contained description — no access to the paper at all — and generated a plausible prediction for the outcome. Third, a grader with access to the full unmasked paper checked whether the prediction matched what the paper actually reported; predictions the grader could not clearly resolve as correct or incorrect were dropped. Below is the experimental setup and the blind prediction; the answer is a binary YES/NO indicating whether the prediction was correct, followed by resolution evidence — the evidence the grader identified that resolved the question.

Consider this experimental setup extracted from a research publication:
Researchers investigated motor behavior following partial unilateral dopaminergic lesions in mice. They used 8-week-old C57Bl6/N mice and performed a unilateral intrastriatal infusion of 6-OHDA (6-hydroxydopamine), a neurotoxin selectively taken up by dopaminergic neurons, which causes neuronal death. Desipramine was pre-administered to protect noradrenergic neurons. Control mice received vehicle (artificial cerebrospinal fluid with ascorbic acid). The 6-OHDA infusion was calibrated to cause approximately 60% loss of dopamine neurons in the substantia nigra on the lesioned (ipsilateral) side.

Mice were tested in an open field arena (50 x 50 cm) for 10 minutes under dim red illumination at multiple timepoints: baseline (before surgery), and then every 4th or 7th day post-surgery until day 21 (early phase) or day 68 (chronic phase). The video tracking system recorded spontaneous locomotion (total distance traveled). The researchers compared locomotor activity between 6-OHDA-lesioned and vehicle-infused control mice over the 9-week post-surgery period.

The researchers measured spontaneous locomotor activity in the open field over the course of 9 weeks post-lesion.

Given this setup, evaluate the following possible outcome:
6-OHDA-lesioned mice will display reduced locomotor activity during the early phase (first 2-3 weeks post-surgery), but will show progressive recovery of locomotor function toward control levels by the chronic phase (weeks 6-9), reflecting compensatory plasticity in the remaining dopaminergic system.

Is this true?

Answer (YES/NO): YES